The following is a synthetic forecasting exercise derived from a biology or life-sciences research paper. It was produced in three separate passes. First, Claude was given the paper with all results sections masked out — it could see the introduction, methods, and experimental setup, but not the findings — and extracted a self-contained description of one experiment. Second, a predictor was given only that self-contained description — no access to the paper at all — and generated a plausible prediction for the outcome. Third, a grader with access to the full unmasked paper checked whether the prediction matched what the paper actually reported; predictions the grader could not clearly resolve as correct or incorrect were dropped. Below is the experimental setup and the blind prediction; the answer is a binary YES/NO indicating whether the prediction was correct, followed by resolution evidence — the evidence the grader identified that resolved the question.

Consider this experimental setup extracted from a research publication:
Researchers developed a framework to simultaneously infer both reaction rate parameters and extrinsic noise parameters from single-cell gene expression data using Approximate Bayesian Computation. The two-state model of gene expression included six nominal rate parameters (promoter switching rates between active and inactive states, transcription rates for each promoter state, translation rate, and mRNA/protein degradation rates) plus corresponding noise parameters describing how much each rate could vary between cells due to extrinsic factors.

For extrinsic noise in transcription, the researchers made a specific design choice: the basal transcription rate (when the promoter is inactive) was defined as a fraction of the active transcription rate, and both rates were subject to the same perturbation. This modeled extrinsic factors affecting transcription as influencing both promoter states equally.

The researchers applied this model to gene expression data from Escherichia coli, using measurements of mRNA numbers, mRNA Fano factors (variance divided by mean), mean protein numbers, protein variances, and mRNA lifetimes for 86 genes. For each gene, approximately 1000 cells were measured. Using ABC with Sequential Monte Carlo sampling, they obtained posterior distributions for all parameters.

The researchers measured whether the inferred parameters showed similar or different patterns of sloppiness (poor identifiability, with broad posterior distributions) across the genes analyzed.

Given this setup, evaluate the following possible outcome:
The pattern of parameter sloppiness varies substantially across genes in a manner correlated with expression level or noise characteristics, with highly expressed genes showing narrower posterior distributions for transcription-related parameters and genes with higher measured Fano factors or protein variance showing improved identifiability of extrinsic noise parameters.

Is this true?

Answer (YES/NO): NO